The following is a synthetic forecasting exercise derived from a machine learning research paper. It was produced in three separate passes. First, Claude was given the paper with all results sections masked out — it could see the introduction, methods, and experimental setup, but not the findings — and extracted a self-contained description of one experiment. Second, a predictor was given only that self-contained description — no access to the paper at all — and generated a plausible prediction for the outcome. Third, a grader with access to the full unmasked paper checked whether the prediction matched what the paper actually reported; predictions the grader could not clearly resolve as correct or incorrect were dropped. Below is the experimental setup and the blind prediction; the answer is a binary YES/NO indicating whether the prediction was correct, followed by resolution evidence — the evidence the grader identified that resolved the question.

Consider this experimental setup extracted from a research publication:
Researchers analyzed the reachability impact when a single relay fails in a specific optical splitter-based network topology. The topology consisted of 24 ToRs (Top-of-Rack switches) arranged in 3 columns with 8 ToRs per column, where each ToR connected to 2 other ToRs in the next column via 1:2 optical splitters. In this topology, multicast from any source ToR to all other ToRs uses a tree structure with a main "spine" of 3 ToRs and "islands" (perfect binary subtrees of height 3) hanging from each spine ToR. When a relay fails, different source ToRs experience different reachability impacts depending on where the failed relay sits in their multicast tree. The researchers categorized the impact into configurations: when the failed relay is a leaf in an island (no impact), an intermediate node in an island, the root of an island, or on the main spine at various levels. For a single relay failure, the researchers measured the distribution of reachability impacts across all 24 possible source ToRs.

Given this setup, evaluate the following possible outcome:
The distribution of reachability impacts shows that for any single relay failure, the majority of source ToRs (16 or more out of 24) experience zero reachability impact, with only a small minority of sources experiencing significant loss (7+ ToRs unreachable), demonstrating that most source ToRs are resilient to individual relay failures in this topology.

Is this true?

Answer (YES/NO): NO